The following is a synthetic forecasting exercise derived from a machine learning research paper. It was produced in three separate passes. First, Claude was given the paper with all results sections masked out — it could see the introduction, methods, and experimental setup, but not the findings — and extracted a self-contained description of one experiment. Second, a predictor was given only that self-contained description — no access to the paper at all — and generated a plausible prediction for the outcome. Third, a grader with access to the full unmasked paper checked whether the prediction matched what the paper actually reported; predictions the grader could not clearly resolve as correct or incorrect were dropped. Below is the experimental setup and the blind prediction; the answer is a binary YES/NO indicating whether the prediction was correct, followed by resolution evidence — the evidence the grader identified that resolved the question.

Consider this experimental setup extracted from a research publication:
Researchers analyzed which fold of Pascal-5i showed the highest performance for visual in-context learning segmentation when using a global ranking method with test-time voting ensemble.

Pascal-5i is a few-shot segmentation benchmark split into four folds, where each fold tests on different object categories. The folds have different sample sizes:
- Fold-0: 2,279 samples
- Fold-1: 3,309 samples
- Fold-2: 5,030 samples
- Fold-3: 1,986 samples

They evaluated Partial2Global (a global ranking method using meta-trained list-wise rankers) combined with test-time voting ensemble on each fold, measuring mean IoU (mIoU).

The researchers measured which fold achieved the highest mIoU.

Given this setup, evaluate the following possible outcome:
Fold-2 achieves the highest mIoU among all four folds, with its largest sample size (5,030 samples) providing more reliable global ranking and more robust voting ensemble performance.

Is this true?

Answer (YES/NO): NO